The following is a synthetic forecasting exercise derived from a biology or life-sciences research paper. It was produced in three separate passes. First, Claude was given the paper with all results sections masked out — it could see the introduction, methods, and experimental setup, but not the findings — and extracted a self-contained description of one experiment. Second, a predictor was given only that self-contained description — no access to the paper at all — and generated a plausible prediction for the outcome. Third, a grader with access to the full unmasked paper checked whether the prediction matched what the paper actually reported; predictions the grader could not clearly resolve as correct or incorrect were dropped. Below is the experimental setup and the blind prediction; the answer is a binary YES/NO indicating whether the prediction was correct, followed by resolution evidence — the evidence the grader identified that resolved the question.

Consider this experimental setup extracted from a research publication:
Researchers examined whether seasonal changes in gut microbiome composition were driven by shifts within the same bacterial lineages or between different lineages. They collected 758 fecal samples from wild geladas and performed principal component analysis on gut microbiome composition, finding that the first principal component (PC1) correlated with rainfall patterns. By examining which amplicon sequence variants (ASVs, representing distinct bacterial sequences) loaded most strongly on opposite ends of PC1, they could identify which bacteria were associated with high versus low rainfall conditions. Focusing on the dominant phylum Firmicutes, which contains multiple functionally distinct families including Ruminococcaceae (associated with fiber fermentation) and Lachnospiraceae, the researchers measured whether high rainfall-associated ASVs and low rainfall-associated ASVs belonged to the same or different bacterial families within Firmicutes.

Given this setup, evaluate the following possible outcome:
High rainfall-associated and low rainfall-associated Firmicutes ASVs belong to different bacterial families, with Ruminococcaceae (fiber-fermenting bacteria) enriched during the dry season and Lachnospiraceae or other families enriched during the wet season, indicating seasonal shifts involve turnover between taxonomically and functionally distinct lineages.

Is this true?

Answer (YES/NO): NO